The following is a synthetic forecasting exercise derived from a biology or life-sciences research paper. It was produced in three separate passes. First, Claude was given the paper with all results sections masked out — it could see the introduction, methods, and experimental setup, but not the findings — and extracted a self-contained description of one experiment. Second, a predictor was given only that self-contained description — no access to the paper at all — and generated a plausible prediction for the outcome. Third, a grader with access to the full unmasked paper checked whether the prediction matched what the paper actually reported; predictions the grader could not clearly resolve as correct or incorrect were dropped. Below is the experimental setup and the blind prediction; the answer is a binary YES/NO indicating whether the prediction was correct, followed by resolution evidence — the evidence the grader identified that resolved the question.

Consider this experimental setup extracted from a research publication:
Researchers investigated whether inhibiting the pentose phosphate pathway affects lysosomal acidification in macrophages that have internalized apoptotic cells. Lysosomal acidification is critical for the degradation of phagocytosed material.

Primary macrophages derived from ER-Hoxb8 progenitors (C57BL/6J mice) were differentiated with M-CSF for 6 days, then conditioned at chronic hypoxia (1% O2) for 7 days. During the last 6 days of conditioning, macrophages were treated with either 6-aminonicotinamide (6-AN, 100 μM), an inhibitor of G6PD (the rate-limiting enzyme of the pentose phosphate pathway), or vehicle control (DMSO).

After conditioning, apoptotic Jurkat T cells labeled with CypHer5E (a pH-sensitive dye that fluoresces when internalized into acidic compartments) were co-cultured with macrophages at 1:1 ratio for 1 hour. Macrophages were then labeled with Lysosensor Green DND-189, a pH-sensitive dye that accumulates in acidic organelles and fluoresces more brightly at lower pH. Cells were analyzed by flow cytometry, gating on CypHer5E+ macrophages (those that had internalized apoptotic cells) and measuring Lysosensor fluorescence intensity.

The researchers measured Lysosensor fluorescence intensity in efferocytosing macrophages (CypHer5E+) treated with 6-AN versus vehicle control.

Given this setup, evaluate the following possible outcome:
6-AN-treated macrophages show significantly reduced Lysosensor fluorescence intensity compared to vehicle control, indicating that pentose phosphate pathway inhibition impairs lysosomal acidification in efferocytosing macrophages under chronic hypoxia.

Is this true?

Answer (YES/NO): NO